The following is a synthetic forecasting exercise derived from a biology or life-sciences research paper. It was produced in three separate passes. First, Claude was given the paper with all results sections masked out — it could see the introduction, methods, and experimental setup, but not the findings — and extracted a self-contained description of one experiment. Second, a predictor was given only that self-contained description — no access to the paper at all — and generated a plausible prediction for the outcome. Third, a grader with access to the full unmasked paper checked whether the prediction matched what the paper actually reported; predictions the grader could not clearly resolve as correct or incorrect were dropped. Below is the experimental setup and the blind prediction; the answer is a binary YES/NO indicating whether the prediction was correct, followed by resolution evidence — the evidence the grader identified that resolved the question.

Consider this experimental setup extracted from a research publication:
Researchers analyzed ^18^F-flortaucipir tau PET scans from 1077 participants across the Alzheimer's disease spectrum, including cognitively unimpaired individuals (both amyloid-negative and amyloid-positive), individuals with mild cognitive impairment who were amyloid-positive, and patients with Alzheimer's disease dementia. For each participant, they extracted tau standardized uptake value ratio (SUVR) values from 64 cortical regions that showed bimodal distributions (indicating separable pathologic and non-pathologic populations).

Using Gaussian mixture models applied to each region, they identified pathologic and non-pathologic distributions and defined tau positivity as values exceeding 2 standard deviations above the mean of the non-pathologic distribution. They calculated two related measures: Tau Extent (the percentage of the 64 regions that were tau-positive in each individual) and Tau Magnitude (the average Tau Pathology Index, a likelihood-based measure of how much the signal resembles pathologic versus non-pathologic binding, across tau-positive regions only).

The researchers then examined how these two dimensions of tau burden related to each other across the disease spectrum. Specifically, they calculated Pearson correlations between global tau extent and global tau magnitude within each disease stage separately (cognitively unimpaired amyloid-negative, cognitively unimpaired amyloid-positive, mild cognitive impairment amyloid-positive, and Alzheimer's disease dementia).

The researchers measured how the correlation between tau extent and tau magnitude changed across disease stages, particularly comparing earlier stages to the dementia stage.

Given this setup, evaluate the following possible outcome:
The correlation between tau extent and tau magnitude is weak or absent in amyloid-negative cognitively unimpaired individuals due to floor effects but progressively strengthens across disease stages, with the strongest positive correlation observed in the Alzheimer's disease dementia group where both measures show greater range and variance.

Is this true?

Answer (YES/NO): NO